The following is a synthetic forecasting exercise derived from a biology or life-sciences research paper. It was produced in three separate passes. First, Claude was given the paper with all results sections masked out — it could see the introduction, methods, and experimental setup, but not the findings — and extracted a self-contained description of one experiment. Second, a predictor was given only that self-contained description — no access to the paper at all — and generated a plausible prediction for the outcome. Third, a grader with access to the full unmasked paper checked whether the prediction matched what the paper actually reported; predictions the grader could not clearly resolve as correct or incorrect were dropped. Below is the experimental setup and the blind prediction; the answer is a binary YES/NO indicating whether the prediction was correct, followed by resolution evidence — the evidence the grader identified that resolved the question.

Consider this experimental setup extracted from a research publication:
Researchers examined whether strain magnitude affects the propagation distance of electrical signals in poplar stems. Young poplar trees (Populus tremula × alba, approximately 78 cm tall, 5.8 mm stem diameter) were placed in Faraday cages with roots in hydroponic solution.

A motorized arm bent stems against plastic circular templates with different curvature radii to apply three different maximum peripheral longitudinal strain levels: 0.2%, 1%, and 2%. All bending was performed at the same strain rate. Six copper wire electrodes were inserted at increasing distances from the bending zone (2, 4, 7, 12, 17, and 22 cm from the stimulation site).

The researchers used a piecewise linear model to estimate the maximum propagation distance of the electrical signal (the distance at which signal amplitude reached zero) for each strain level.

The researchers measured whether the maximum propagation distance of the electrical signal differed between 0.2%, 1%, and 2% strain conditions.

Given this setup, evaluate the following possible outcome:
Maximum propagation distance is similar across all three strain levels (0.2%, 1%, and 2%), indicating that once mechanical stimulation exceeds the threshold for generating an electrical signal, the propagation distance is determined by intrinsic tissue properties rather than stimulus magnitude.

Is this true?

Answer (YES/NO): NO